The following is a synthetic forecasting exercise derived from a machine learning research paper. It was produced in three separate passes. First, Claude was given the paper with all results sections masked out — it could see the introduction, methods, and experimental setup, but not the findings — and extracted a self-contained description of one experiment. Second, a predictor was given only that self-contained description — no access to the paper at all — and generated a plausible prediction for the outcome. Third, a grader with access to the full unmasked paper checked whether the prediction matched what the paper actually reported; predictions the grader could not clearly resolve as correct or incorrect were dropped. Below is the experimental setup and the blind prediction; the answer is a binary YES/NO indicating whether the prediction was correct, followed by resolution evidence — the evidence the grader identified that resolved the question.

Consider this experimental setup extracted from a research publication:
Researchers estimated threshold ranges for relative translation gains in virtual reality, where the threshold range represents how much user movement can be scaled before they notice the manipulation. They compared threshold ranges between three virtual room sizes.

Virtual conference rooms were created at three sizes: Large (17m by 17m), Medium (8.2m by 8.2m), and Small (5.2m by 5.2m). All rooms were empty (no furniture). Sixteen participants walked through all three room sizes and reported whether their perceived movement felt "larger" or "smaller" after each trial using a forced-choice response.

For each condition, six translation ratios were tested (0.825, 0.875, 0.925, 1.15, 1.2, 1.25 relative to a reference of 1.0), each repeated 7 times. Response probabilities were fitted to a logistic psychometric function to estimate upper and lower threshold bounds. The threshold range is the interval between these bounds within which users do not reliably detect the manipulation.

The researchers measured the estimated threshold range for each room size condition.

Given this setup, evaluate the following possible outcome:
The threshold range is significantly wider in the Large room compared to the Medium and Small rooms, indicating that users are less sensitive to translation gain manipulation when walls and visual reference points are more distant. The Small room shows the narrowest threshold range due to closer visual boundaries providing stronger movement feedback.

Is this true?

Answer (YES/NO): NO